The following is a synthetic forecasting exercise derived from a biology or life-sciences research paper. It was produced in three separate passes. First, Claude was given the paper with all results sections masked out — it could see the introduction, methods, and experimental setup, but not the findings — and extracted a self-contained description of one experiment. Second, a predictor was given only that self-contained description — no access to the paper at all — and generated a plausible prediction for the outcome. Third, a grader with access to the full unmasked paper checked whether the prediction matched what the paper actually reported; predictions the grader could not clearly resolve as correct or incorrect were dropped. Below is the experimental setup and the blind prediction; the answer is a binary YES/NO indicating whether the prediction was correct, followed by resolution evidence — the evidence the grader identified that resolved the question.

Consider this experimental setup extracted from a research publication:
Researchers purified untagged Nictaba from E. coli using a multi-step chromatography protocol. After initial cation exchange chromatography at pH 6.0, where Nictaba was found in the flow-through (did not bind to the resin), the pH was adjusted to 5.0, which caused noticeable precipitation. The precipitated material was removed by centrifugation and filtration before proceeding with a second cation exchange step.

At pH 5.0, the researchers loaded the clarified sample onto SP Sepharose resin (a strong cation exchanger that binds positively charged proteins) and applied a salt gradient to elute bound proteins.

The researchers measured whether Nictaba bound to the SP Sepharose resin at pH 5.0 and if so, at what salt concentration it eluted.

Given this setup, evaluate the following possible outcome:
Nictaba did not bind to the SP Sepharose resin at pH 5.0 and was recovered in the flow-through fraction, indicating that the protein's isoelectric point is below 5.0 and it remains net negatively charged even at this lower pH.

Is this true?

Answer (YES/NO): NO